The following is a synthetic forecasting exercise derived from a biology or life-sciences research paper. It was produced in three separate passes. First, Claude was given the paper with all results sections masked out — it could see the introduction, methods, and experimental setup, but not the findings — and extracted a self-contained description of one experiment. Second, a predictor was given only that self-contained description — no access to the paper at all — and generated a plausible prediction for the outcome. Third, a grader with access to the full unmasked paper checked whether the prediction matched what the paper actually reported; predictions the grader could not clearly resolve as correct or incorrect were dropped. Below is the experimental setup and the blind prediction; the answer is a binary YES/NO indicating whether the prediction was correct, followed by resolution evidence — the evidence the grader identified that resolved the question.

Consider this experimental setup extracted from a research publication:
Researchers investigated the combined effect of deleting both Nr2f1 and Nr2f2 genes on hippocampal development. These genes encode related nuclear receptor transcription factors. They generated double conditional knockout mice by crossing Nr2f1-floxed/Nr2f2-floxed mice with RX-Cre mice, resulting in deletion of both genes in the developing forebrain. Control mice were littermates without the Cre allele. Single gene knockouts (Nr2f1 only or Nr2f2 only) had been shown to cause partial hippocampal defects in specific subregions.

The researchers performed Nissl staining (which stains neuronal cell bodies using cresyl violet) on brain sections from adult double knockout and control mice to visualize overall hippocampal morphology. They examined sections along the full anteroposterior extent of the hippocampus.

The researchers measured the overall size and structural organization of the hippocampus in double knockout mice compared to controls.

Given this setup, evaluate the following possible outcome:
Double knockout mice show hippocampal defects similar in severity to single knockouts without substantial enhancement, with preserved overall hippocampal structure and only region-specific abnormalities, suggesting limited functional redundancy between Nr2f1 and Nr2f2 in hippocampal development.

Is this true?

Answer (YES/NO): NO